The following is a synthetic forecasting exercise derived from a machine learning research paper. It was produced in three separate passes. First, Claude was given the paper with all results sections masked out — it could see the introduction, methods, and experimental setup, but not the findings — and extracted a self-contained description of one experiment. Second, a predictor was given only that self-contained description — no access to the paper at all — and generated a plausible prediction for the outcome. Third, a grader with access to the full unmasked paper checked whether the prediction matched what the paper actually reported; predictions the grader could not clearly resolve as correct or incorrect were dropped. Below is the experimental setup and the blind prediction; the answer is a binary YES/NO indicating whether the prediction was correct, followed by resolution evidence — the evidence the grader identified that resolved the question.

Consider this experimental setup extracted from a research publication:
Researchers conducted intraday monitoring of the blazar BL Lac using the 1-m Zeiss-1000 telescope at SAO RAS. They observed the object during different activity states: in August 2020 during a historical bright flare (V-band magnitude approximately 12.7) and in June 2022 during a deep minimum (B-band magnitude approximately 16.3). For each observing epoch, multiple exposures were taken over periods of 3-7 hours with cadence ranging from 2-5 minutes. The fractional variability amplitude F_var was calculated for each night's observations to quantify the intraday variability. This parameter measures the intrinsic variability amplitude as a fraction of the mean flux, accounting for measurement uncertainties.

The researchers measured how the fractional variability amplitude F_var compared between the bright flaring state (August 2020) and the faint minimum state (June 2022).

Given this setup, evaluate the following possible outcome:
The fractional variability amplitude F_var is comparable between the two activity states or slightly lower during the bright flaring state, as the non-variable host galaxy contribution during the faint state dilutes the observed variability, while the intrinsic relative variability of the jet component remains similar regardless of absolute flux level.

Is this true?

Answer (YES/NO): NO